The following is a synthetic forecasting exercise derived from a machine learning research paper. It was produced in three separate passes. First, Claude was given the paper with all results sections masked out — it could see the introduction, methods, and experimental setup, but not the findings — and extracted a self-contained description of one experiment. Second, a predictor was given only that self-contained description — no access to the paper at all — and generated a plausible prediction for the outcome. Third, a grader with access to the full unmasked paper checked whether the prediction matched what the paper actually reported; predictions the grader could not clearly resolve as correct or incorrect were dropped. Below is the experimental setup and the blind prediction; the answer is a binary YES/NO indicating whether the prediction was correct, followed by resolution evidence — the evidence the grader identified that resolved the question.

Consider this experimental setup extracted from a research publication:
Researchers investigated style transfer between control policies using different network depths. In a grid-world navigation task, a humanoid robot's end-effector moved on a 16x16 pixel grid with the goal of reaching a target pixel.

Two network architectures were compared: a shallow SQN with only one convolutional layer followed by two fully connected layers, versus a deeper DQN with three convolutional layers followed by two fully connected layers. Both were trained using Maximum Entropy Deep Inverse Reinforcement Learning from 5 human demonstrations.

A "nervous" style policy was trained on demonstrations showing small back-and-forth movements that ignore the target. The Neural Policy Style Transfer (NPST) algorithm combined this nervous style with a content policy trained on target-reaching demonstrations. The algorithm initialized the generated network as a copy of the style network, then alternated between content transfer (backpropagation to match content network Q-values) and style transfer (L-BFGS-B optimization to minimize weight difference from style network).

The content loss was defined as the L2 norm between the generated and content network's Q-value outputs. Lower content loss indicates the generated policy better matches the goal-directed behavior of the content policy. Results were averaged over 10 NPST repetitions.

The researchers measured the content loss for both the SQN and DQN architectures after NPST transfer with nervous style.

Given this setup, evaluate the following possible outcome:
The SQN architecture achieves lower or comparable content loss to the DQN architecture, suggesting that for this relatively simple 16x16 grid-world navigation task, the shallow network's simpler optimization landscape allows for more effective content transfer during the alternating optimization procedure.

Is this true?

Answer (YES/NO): YES